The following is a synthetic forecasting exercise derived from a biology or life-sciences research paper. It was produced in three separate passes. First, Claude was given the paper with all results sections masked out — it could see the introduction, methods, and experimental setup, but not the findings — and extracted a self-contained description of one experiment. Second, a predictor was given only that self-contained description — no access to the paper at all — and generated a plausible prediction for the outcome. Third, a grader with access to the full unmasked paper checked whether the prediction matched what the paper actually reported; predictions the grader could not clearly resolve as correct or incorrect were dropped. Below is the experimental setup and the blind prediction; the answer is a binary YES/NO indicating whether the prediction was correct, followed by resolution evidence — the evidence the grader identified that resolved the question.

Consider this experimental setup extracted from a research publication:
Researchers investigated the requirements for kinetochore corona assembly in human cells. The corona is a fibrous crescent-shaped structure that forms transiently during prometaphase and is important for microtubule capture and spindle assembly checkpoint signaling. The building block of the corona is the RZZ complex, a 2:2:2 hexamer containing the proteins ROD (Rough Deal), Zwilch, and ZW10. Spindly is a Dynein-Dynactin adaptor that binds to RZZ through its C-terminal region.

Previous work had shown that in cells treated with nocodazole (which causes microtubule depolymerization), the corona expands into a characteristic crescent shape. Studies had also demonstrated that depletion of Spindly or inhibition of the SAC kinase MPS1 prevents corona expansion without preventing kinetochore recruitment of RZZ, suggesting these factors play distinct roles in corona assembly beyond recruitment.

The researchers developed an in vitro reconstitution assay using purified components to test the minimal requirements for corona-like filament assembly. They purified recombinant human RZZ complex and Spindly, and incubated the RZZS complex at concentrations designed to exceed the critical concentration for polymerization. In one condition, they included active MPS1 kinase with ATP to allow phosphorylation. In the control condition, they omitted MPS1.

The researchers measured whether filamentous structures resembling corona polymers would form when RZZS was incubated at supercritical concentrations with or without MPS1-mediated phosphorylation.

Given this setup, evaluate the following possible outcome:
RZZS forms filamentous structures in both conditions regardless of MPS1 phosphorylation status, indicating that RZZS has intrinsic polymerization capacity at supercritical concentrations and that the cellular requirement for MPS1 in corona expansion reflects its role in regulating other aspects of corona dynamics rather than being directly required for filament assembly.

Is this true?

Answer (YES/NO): NO